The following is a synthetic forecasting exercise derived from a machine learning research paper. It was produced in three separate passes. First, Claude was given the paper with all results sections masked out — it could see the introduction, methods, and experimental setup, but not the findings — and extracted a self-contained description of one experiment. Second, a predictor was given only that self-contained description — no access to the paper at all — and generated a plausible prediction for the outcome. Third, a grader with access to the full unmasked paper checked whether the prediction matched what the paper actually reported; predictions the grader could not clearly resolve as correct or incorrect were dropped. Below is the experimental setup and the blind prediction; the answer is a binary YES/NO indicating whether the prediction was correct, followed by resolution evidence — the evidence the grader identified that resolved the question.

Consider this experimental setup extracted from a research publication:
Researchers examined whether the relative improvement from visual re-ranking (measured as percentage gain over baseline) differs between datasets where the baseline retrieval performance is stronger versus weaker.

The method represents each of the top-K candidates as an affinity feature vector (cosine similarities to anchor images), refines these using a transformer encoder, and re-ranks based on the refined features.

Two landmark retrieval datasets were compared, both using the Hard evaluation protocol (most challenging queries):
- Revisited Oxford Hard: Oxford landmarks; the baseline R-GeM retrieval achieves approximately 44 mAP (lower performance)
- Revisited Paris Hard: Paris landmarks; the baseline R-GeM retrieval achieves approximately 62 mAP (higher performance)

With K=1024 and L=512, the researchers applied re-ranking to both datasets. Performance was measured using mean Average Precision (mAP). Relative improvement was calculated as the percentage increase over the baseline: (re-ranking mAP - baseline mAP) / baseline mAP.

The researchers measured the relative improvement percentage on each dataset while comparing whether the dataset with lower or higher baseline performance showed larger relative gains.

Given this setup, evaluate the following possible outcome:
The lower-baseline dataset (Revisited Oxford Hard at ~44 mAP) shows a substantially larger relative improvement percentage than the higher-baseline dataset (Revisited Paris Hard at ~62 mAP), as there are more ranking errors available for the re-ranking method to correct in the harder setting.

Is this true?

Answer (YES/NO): YES